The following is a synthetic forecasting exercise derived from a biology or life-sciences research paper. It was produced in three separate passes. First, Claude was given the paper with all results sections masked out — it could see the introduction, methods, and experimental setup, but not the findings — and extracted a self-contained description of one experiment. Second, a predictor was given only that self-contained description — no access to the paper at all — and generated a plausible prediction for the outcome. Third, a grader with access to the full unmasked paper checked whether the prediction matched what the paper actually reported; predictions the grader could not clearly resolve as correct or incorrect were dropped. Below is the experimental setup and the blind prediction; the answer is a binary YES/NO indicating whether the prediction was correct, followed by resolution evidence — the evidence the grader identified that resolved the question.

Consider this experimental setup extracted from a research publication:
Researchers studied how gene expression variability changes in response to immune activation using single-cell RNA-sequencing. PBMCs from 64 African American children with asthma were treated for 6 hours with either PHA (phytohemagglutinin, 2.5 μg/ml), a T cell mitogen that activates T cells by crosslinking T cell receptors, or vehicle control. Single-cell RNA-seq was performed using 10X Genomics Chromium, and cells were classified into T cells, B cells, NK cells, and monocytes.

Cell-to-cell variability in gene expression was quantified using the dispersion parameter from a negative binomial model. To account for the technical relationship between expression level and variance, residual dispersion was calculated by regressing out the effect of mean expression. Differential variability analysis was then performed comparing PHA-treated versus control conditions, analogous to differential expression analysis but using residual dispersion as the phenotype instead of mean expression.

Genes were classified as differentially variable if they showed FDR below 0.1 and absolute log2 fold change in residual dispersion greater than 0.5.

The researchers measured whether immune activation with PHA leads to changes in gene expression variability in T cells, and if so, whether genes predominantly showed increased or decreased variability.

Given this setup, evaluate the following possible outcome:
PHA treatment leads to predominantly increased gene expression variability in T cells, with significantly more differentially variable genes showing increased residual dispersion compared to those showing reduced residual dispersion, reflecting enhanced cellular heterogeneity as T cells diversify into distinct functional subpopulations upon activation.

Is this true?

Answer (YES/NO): YES